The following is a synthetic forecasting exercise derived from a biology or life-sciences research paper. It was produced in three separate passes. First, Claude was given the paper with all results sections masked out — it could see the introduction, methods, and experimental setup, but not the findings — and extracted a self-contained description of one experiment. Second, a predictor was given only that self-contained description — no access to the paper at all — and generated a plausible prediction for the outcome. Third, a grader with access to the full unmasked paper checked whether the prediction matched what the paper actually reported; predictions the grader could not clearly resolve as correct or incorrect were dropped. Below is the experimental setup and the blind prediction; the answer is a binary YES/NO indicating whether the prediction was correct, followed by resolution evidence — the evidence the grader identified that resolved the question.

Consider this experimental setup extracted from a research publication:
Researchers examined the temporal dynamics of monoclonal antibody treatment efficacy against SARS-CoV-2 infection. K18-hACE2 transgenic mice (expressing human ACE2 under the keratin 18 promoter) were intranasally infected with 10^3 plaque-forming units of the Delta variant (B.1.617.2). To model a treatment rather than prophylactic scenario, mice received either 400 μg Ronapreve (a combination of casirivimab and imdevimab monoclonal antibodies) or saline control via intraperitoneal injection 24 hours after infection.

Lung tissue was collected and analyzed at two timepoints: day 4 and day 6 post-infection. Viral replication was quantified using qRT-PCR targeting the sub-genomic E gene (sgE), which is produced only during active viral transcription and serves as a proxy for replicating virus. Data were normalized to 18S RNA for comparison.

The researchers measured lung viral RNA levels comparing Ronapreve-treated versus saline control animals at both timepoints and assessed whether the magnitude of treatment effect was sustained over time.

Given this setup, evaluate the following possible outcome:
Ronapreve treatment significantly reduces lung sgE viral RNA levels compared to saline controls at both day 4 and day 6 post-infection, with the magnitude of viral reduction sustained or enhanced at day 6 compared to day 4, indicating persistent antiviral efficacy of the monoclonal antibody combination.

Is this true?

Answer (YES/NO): NO